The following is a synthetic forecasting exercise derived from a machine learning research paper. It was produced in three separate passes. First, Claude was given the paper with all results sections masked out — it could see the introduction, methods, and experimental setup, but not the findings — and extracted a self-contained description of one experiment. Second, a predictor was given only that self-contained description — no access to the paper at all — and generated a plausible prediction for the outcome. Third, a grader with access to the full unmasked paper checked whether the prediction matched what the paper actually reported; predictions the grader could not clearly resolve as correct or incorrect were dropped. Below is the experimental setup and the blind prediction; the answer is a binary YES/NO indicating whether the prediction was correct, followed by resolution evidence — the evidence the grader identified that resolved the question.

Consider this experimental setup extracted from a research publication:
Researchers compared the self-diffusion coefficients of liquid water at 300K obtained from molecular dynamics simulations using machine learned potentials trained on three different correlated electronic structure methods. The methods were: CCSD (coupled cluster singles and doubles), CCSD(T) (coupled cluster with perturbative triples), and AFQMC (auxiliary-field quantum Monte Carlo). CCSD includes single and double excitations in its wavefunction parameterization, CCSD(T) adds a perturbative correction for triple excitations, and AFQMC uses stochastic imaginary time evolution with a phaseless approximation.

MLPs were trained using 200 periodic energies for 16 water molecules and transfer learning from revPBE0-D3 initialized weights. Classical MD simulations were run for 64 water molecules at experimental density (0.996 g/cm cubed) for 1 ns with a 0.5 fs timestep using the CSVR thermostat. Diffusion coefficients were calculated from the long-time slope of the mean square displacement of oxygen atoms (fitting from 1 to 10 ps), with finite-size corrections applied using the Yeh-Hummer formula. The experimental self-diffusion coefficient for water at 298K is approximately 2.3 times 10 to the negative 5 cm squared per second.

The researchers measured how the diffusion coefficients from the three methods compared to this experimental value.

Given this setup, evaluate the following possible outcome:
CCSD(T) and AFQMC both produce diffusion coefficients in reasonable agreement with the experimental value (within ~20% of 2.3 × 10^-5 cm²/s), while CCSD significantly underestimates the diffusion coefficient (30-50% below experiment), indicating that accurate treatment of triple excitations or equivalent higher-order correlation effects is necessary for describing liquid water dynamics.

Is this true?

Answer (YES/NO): NO